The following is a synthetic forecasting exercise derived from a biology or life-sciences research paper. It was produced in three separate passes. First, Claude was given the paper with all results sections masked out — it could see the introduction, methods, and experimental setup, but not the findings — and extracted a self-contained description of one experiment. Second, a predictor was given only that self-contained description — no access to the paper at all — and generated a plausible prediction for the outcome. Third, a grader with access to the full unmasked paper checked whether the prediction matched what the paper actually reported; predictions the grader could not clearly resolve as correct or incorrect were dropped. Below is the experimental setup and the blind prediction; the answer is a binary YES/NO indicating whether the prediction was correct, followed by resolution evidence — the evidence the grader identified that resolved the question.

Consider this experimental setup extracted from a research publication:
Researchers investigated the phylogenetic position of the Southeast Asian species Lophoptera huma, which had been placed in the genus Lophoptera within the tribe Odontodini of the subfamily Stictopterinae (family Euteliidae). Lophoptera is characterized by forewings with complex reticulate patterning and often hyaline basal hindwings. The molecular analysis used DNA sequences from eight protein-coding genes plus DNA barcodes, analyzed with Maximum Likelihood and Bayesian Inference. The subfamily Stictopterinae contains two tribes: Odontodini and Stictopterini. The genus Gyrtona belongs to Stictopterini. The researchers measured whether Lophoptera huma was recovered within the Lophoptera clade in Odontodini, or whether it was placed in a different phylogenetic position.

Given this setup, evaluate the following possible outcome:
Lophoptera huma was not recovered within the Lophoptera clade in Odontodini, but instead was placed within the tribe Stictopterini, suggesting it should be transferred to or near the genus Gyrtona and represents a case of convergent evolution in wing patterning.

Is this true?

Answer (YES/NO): YES